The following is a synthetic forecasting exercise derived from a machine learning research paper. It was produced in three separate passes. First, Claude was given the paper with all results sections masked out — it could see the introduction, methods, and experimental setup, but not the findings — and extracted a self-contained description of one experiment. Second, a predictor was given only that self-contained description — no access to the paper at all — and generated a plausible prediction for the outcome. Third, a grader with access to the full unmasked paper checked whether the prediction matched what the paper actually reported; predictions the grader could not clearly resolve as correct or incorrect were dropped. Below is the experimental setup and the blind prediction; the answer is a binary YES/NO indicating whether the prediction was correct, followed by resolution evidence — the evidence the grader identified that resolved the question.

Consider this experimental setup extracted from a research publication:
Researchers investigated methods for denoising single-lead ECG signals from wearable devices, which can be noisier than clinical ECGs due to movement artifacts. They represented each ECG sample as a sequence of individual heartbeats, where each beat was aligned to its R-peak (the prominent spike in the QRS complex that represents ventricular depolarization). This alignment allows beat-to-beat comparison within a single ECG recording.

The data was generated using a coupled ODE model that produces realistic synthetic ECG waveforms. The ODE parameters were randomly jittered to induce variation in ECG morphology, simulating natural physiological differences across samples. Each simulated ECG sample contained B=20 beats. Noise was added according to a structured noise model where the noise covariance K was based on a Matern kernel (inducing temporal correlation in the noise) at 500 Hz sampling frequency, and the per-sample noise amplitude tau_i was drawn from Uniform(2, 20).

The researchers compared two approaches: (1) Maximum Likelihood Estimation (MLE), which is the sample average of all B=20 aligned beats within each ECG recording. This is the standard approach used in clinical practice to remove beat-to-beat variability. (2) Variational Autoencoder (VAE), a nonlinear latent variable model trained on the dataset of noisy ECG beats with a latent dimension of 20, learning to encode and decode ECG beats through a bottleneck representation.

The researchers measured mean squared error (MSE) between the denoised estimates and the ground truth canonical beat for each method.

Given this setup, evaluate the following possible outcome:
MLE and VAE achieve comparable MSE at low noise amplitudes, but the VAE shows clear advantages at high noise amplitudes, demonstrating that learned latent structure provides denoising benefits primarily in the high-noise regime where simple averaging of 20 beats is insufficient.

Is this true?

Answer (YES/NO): NO